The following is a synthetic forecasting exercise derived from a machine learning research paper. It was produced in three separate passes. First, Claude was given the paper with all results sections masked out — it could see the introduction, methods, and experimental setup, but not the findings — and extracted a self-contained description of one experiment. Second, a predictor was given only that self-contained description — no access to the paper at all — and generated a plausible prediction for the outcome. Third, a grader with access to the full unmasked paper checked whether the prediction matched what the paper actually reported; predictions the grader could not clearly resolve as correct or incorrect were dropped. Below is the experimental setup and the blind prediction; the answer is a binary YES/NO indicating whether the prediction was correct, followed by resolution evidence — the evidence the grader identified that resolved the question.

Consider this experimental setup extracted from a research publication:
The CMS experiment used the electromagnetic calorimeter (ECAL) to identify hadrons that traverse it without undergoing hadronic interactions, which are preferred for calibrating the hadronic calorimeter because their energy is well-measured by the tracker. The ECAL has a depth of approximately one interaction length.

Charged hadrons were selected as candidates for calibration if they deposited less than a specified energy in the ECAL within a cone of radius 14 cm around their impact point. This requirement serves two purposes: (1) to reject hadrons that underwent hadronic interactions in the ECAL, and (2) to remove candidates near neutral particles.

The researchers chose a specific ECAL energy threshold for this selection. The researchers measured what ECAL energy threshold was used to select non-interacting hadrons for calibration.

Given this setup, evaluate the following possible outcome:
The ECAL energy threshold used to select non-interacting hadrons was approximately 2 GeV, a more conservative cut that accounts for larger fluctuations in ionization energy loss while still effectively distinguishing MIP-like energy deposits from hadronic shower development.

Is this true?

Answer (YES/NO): NO